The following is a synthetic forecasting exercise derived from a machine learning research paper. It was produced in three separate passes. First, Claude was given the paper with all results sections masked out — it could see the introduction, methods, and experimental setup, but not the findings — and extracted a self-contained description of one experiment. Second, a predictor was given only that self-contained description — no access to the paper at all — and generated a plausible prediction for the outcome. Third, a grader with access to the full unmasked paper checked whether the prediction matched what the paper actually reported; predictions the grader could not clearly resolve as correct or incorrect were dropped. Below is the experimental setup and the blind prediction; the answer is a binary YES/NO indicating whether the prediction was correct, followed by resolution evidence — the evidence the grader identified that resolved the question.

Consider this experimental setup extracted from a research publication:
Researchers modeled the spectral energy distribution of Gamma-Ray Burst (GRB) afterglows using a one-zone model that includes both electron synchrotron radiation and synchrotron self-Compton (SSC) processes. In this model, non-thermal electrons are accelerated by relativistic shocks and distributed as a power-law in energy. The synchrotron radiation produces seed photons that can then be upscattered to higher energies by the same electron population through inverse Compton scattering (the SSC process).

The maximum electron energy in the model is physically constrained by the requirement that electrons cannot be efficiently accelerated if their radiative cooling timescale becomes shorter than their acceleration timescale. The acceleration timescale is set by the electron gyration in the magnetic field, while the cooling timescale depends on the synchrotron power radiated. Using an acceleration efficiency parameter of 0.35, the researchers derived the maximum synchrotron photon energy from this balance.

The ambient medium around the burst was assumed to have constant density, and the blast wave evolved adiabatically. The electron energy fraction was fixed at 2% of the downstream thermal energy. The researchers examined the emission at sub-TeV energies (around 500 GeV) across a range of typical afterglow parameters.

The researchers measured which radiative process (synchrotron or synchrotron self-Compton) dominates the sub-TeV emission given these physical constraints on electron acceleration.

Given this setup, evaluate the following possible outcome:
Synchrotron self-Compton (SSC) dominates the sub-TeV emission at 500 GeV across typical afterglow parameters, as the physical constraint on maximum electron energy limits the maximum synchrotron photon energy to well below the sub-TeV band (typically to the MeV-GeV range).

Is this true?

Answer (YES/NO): YES